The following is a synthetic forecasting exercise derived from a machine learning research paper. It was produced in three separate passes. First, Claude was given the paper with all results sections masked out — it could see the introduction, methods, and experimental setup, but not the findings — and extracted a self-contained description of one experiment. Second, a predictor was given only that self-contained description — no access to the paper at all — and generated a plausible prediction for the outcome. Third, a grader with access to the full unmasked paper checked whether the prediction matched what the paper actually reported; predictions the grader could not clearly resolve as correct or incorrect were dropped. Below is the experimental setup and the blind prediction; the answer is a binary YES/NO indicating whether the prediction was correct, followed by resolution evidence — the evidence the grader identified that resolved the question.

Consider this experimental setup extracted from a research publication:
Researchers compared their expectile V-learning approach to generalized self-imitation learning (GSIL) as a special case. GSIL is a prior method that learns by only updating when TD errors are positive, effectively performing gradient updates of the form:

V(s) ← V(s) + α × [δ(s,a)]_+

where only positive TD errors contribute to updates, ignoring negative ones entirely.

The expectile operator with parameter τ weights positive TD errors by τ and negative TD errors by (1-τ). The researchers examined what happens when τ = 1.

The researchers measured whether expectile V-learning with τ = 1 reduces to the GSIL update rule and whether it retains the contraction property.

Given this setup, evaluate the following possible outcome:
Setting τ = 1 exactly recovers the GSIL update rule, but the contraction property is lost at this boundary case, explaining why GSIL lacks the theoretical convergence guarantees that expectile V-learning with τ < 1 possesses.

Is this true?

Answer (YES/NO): YES